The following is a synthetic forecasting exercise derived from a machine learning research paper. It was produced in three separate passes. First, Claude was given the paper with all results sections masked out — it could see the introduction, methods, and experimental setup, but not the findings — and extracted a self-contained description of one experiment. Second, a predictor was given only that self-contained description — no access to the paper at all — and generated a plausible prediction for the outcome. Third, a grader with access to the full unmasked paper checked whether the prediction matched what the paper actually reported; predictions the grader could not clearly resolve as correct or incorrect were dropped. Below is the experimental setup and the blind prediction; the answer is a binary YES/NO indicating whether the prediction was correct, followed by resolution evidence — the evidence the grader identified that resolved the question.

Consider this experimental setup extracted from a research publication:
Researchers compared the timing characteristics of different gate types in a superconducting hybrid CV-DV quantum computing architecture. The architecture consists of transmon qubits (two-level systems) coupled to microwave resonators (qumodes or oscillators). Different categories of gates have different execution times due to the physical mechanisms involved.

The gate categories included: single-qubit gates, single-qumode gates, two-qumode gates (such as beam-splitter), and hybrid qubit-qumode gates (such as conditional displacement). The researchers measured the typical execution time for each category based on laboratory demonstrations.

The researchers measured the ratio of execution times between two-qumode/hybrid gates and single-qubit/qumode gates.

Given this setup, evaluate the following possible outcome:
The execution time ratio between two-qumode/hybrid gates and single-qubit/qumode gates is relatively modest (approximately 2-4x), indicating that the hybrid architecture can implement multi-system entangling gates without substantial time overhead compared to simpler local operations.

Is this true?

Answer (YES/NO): NO